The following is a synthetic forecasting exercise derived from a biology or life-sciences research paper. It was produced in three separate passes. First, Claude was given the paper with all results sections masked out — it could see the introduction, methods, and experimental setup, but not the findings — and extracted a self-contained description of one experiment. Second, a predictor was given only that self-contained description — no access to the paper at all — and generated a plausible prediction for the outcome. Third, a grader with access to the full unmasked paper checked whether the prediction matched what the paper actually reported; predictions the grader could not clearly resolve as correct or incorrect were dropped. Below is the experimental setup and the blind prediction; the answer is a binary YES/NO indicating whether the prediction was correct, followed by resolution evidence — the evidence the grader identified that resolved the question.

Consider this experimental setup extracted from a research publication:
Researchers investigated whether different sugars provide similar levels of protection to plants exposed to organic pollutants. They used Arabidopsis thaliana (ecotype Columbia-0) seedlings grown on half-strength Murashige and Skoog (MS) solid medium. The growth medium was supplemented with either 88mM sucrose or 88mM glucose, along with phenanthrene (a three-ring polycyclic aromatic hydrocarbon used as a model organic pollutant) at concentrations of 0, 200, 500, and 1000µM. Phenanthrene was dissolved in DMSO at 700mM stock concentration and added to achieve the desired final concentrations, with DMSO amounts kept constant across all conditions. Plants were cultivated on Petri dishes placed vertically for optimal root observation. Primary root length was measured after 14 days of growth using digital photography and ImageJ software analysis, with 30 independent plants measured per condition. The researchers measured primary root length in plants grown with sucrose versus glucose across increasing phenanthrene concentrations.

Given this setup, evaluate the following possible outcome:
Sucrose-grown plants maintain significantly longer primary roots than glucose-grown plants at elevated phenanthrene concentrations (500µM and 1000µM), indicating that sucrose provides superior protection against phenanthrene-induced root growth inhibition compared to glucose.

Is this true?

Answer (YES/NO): YES